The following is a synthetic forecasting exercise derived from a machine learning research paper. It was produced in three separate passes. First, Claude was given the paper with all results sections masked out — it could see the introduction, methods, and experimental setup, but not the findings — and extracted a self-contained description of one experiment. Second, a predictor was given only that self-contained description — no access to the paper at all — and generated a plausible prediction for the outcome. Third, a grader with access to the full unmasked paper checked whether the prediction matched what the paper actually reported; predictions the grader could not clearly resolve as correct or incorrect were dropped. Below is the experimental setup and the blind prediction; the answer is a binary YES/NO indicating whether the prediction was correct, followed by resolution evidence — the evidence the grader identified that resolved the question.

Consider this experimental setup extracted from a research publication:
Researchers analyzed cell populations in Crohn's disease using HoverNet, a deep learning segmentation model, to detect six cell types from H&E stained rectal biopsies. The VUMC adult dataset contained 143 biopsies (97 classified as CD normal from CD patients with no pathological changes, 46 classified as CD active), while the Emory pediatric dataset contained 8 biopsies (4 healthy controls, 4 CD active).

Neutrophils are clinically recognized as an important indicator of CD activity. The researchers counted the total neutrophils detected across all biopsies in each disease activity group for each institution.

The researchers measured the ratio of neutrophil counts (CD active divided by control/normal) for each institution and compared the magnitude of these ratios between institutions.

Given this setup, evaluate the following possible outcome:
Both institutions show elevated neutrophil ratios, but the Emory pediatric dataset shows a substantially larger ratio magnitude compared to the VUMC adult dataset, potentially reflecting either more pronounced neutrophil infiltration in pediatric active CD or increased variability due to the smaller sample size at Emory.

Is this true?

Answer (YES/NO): NO